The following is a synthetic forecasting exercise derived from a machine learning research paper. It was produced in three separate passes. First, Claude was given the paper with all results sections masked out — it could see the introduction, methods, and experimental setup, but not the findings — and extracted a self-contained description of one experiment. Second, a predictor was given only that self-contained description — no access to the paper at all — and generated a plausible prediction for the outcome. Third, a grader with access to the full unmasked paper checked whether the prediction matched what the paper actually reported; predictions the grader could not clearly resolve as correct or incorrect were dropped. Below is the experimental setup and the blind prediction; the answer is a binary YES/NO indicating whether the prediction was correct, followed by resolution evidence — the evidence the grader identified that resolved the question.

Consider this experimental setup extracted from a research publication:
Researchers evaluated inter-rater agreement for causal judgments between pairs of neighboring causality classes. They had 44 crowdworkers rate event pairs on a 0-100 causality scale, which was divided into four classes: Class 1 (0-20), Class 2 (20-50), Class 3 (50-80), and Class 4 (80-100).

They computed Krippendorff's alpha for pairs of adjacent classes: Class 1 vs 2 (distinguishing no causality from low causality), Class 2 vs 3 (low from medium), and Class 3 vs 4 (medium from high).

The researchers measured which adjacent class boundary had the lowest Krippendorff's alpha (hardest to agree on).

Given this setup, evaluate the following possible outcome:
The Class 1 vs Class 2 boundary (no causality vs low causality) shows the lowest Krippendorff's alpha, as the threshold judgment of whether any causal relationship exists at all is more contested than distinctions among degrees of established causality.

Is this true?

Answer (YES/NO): YES